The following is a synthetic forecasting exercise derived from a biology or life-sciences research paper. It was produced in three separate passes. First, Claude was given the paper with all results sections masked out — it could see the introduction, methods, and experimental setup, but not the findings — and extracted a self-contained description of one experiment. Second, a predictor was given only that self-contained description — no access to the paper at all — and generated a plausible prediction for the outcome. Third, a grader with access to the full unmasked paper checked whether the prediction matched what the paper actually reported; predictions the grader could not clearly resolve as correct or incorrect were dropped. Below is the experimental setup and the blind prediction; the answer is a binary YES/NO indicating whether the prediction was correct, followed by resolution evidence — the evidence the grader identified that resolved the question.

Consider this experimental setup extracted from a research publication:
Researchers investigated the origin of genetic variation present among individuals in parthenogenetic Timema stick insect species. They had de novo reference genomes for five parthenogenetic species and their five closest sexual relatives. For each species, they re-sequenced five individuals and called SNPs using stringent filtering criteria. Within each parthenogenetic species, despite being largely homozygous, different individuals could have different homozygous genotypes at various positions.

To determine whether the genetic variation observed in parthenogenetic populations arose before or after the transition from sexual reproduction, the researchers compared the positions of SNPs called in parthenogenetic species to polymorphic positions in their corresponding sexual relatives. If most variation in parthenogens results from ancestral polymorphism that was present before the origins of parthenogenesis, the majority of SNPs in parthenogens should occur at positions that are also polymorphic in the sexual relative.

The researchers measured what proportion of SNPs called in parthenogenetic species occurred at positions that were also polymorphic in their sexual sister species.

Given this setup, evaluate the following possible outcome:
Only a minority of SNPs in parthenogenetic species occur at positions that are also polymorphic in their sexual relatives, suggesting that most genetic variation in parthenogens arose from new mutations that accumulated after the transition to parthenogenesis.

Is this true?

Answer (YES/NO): YES